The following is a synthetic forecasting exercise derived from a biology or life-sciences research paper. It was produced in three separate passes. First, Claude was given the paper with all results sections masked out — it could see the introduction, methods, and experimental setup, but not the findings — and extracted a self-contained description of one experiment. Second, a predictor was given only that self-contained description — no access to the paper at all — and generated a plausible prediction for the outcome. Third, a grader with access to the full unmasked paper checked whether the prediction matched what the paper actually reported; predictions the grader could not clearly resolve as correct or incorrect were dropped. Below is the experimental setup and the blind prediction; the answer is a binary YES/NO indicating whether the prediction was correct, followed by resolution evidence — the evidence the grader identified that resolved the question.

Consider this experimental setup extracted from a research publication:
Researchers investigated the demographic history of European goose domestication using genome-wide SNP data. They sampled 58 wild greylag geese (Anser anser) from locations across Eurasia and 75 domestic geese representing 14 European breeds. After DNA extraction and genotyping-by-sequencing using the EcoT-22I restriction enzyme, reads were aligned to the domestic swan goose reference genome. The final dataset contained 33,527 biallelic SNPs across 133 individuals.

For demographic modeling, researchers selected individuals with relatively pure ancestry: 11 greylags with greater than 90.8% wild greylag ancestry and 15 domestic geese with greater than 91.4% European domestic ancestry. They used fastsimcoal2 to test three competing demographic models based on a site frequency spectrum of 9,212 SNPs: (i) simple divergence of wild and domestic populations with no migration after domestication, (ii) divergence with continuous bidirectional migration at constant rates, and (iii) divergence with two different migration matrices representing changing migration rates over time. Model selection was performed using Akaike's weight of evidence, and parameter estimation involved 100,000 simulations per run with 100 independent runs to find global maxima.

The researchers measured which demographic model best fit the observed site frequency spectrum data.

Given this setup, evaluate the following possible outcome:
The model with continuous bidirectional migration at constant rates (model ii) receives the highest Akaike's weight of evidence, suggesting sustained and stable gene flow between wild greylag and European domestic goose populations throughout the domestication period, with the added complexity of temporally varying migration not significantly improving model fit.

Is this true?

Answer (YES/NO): NO